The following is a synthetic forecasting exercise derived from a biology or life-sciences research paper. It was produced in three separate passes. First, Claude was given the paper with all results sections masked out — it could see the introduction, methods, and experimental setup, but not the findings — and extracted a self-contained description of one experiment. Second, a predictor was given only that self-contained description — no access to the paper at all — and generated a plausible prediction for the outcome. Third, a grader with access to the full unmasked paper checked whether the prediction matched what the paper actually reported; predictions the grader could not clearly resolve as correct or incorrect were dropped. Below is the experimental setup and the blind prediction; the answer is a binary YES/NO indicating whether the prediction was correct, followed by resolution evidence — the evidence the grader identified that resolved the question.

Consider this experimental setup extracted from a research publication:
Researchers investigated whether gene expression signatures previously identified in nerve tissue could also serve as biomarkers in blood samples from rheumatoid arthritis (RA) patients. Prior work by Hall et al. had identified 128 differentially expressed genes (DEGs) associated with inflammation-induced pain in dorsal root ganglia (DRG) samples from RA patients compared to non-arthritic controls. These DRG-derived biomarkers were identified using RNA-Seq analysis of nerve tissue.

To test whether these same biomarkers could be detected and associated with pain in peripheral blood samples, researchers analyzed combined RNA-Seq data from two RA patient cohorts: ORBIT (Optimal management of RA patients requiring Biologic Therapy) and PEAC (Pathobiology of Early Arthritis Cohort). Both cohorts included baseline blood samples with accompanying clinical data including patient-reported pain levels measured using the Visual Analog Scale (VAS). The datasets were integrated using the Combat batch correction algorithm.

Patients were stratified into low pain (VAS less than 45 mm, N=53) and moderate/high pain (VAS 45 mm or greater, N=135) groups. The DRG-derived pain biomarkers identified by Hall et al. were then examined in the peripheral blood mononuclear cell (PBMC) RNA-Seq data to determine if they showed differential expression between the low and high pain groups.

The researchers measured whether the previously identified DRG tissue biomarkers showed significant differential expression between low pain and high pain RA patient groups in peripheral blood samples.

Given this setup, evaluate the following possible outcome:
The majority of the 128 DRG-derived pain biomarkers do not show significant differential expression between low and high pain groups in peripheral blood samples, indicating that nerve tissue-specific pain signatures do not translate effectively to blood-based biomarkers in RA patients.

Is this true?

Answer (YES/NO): YES